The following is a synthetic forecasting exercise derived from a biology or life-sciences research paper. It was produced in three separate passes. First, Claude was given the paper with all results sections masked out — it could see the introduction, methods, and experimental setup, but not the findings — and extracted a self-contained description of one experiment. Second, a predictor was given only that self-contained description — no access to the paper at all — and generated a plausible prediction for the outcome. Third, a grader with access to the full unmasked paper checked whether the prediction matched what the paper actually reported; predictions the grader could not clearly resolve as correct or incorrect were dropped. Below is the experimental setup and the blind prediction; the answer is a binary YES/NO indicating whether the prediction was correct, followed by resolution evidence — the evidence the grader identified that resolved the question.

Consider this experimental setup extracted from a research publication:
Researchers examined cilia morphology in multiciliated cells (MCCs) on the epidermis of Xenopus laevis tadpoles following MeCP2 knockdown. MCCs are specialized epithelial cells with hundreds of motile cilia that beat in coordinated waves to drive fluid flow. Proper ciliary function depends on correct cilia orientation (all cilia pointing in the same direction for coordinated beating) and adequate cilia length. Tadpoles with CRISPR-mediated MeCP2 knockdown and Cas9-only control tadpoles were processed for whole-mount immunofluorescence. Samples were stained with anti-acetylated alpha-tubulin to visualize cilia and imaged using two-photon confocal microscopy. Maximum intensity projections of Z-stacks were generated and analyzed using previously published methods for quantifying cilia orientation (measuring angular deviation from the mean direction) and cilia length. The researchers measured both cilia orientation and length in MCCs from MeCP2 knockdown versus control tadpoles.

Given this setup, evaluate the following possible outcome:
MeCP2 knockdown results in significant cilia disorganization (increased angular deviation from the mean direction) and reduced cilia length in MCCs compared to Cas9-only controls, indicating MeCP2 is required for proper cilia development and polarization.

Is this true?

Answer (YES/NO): NO